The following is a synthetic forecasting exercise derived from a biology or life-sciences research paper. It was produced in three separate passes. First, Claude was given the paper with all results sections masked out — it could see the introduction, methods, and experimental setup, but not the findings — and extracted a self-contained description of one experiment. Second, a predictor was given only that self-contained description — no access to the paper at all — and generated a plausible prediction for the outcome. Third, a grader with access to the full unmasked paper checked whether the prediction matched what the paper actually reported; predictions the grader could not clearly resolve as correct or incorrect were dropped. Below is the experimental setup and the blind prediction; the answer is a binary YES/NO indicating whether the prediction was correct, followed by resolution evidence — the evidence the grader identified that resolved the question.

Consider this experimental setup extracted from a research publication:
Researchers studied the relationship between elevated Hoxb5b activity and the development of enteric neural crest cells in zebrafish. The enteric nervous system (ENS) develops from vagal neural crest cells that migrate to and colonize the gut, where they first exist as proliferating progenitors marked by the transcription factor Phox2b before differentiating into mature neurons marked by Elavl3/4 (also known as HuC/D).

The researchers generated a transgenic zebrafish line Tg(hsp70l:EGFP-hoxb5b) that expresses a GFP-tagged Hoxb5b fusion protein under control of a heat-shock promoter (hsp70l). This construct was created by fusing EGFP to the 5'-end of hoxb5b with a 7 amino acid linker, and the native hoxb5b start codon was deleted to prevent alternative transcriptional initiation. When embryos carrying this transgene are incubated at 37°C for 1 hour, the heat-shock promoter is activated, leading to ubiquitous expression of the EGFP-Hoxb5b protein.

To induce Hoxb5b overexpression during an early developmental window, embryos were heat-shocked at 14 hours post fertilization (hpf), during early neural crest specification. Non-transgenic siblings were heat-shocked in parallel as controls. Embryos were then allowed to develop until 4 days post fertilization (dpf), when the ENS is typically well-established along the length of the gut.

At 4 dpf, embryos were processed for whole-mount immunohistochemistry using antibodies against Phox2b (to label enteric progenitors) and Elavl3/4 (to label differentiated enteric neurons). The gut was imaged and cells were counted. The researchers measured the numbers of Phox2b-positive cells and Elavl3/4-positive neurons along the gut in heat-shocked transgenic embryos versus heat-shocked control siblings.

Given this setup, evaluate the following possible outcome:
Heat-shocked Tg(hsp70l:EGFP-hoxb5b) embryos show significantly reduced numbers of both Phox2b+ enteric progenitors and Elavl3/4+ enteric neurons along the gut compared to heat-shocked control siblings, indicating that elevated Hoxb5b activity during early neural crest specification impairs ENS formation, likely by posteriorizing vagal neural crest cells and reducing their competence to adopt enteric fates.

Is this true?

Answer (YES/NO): NO